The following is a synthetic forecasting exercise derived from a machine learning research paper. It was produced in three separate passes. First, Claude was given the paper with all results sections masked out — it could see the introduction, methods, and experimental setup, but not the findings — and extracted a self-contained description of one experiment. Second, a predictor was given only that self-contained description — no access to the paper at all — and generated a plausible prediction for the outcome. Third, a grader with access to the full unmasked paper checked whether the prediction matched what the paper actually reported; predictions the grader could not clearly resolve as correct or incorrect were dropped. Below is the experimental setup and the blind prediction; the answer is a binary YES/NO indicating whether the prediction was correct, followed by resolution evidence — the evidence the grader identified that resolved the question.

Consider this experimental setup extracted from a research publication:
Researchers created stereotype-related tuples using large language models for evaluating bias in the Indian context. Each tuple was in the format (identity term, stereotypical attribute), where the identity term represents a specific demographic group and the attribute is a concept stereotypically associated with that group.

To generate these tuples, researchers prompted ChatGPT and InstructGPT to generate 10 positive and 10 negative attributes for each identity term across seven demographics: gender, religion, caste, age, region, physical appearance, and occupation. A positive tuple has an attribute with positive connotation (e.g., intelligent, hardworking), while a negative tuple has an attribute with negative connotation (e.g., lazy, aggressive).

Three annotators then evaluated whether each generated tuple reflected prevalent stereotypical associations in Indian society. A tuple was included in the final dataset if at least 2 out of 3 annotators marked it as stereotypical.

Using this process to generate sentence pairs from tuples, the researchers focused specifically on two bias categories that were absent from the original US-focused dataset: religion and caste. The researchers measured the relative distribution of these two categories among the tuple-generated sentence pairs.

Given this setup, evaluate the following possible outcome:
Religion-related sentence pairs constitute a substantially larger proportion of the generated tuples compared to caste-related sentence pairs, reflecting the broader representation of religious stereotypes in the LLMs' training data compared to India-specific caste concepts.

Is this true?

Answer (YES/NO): YES